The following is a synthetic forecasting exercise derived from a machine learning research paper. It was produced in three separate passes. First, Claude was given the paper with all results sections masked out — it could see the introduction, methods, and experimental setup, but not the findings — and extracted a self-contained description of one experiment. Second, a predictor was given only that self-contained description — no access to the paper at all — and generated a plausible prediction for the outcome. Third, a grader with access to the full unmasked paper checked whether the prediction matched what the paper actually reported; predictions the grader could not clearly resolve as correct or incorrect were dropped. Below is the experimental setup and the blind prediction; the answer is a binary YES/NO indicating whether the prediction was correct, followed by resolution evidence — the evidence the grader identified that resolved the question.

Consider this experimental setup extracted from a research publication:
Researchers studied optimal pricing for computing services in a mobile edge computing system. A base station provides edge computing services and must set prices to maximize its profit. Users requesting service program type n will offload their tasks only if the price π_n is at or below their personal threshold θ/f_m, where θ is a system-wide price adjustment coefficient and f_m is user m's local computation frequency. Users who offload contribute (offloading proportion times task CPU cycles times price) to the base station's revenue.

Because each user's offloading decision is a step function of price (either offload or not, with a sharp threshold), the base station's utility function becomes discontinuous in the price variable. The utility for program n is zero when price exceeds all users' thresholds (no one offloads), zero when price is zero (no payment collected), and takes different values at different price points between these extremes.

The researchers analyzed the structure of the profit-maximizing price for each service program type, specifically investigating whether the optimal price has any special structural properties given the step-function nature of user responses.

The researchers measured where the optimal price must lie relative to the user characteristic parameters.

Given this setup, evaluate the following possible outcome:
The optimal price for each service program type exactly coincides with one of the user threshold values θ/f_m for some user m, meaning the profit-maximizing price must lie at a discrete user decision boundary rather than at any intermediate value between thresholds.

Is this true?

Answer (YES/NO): YES